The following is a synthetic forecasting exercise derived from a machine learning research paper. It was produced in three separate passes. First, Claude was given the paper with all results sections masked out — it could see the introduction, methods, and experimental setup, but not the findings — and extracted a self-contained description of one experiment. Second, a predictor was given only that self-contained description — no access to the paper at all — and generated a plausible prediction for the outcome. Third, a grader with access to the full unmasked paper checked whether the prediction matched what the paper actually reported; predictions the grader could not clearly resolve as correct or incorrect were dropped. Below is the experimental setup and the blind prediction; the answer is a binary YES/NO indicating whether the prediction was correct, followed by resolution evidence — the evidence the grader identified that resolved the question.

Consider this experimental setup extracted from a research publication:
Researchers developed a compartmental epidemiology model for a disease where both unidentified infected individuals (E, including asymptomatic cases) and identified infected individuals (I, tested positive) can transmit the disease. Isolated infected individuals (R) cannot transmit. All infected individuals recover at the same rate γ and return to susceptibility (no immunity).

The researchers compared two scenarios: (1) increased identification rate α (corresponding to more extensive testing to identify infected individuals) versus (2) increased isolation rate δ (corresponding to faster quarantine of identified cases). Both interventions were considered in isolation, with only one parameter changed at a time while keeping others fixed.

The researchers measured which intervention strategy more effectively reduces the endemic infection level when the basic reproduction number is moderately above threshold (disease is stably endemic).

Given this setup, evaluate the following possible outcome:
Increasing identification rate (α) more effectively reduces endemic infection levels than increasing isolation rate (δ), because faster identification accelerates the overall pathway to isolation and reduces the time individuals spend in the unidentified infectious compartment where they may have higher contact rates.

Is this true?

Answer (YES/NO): NO